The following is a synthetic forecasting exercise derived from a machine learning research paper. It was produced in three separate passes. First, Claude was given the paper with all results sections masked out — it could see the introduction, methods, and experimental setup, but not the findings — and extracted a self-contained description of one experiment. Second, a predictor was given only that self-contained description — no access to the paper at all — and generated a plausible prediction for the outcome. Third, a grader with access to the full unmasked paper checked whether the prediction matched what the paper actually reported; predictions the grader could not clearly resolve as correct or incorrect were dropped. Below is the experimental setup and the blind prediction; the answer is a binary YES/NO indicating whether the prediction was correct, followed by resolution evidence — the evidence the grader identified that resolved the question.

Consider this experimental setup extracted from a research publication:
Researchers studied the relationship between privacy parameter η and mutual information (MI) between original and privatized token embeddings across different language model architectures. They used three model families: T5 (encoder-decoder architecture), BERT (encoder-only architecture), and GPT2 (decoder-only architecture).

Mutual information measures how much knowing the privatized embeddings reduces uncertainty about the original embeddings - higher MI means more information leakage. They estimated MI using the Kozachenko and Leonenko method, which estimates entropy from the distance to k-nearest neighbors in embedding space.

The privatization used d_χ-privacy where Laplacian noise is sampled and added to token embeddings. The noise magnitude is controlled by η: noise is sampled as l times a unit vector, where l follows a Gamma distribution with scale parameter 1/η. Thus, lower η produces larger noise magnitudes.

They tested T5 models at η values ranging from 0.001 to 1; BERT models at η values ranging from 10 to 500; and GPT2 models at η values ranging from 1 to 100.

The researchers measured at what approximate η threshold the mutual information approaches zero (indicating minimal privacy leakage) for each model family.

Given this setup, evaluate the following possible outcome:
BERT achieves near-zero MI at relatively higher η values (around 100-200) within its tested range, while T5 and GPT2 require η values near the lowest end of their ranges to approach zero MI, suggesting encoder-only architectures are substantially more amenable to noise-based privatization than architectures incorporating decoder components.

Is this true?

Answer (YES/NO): NO